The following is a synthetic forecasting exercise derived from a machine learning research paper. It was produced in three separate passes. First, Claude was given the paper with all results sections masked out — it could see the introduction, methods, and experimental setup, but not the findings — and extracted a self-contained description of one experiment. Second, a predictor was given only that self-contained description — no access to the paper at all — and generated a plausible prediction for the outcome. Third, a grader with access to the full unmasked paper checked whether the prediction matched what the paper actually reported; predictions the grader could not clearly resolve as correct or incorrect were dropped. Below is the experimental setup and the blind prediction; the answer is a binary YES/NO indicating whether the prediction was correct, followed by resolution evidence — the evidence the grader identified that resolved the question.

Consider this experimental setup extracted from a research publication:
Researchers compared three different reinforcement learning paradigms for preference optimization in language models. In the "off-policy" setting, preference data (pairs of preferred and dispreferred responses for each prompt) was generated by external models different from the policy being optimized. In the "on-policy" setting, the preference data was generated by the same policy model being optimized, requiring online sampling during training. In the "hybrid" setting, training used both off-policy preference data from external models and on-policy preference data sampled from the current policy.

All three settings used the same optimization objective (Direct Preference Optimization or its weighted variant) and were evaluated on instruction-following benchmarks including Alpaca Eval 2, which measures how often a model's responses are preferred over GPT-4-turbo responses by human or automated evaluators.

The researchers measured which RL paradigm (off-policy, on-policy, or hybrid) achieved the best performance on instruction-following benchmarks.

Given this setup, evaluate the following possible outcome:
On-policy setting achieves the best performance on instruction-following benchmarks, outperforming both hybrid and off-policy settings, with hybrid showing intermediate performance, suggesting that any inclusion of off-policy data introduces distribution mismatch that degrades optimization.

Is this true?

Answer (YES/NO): NO